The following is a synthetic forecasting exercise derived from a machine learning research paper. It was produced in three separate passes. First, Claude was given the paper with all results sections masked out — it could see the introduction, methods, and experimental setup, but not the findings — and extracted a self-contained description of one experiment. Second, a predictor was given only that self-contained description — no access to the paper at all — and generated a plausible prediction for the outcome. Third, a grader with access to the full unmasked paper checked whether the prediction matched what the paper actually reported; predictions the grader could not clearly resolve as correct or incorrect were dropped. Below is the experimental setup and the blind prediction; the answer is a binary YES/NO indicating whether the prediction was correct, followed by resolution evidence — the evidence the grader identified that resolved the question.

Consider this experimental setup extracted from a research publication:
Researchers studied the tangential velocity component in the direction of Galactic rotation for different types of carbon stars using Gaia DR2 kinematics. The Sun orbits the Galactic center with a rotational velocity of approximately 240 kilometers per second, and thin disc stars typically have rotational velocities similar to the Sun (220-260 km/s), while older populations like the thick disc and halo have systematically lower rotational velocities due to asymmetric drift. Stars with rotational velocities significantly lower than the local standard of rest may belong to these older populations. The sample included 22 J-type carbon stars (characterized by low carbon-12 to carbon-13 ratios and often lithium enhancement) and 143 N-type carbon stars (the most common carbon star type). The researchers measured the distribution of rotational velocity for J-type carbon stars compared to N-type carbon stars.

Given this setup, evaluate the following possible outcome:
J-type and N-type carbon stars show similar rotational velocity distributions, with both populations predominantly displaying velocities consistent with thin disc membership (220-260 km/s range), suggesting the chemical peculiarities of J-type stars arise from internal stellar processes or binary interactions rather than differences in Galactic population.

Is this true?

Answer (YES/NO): YES